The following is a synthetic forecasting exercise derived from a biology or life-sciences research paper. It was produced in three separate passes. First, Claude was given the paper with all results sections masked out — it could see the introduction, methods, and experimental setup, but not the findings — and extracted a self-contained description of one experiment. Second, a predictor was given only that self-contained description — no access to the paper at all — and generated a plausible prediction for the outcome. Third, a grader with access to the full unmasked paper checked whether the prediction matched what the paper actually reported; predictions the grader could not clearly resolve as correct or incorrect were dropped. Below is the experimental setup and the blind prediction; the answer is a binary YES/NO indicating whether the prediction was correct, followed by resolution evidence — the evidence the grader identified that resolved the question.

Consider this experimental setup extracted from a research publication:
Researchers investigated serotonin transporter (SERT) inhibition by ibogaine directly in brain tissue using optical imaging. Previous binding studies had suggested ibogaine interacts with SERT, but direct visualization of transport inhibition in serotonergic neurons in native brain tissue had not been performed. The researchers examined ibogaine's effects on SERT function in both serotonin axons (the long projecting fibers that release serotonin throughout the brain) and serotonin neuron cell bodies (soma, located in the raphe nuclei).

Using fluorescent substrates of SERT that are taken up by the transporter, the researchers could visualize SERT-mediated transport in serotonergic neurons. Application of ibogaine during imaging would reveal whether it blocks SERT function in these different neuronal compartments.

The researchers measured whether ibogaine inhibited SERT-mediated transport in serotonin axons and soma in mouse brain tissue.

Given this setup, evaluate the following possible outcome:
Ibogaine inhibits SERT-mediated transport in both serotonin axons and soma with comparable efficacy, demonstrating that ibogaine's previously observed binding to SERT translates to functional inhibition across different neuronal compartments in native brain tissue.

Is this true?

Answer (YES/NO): NO